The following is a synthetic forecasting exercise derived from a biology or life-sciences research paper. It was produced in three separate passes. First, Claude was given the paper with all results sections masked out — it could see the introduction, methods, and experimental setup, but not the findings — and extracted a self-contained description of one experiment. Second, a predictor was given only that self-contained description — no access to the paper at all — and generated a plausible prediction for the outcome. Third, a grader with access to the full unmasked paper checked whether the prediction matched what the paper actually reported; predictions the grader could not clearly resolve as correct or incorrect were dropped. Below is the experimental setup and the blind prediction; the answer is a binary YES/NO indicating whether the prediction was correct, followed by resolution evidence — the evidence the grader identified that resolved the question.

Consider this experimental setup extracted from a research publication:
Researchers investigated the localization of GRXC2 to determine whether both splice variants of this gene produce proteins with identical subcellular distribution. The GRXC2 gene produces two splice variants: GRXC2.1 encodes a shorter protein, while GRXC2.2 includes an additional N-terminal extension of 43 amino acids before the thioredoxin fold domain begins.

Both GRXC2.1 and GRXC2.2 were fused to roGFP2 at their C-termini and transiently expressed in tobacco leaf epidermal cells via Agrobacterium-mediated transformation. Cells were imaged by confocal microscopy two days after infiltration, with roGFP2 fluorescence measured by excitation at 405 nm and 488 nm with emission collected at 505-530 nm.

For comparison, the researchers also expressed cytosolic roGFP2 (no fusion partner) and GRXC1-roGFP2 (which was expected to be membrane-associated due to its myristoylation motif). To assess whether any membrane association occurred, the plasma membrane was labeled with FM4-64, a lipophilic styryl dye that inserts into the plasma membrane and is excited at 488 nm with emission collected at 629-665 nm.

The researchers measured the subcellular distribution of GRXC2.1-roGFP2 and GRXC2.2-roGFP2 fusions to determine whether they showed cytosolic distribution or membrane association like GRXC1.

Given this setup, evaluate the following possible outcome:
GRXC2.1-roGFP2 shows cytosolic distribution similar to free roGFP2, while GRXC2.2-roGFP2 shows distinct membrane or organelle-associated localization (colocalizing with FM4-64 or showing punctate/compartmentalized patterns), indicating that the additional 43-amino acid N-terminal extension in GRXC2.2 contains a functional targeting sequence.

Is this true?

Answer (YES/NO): NO